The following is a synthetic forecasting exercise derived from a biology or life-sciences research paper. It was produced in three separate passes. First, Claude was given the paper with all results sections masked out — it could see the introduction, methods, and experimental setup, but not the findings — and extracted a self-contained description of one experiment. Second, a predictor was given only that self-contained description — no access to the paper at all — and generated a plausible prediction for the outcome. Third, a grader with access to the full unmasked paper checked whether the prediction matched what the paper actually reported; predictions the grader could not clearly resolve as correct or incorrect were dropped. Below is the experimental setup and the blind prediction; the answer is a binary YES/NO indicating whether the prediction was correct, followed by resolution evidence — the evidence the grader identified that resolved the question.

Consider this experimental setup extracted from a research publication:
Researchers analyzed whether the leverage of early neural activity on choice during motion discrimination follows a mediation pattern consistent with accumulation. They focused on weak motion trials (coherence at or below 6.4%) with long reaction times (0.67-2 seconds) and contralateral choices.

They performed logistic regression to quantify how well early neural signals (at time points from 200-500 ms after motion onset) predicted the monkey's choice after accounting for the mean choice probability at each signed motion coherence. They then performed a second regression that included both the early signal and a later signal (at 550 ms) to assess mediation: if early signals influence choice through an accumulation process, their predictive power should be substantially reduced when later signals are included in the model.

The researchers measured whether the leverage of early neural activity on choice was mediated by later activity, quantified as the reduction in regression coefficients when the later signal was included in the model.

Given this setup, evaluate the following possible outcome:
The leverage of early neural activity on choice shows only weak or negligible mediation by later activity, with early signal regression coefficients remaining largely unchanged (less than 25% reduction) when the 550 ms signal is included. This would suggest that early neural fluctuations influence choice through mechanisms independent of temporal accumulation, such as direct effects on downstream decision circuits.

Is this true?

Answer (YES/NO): NO